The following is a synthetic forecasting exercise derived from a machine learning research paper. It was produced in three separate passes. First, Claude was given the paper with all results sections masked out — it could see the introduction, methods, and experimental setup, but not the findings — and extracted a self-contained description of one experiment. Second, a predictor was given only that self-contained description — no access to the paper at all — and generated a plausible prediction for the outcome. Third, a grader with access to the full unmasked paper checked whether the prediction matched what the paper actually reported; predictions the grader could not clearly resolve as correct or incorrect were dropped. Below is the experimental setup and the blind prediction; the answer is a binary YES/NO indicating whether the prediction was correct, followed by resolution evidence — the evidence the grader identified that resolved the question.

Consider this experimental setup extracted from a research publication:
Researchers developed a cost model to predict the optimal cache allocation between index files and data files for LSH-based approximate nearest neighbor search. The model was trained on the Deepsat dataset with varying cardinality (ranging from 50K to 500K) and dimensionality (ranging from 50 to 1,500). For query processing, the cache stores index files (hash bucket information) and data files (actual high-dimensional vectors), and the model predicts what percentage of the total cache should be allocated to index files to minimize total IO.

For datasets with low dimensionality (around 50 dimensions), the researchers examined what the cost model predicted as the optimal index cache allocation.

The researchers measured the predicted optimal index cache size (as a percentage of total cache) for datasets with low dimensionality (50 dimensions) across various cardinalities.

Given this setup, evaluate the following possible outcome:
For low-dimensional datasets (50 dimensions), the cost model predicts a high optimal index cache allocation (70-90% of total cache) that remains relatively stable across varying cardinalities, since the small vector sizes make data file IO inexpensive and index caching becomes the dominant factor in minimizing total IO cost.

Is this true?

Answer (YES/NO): NO